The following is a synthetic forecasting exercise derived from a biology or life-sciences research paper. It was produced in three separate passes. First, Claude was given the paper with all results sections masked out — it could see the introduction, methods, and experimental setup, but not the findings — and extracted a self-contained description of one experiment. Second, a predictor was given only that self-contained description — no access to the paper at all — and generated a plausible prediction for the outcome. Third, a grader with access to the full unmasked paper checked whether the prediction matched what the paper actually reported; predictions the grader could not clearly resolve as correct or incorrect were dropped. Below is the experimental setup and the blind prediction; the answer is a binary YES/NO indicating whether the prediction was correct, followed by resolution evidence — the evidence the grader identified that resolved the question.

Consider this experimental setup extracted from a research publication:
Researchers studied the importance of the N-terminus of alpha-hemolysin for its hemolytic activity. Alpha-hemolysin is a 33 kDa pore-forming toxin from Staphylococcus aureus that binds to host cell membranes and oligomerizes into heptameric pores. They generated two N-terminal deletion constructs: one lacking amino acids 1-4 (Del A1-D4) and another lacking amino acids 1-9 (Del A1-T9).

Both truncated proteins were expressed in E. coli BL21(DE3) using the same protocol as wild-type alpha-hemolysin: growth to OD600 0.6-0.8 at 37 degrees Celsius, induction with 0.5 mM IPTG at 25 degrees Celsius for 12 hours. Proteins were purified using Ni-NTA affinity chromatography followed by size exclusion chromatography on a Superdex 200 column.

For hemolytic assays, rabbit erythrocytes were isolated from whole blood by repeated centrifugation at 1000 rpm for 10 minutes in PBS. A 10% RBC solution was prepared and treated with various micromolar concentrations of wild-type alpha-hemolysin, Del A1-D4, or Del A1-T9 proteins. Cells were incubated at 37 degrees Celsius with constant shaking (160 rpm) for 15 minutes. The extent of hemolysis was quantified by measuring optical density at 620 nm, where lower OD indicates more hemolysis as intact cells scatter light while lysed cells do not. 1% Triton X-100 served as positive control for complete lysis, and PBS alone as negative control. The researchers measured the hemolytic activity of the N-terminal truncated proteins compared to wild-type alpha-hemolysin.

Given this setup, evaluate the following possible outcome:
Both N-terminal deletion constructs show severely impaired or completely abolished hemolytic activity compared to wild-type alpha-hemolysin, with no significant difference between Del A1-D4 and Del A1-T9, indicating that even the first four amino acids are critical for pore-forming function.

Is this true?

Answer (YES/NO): NO